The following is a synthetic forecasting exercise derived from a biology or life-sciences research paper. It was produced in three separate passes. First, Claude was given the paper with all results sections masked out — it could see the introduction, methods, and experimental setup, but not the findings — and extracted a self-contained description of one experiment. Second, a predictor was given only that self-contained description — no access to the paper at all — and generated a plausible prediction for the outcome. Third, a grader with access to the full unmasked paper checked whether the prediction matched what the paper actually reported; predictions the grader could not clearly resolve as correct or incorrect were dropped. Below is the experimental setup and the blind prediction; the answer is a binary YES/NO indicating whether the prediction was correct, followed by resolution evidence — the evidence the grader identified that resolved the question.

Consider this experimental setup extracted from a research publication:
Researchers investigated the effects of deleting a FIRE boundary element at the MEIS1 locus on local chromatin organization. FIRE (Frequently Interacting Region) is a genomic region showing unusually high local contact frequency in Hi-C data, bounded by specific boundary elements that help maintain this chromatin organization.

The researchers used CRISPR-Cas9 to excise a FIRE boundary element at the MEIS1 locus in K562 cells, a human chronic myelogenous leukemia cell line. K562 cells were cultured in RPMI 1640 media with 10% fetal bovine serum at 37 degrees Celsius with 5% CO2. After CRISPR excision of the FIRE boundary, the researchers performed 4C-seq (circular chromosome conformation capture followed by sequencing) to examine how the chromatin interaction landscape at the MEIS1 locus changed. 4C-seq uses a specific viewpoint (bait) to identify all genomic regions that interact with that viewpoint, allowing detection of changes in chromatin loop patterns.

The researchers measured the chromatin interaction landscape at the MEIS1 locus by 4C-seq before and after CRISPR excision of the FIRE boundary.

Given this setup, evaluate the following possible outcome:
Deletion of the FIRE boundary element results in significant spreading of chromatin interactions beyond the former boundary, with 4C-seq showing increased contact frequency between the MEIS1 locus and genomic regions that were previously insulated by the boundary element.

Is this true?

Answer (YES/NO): NO